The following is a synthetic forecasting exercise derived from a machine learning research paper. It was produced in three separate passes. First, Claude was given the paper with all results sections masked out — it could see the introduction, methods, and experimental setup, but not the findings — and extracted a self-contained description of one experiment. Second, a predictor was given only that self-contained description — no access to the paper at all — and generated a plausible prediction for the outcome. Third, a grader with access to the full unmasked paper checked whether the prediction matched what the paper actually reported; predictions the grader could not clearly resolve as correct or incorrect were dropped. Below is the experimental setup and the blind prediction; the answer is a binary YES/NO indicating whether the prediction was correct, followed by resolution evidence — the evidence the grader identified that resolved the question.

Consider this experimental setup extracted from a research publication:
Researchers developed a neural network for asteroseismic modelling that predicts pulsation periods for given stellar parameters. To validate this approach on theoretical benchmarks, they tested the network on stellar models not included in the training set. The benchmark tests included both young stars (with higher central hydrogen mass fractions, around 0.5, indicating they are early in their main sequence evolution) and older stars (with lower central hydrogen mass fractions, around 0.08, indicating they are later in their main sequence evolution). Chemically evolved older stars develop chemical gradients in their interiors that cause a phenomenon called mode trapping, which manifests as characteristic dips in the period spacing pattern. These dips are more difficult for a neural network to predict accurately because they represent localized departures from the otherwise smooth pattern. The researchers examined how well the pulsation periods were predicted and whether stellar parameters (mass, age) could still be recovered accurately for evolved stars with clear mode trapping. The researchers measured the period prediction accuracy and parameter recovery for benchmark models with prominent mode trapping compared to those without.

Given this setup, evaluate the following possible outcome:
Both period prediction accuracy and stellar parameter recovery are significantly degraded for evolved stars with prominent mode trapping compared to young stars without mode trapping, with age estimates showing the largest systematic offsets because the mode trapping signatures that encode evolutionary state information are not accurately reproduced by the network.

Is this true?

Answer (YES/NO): NO